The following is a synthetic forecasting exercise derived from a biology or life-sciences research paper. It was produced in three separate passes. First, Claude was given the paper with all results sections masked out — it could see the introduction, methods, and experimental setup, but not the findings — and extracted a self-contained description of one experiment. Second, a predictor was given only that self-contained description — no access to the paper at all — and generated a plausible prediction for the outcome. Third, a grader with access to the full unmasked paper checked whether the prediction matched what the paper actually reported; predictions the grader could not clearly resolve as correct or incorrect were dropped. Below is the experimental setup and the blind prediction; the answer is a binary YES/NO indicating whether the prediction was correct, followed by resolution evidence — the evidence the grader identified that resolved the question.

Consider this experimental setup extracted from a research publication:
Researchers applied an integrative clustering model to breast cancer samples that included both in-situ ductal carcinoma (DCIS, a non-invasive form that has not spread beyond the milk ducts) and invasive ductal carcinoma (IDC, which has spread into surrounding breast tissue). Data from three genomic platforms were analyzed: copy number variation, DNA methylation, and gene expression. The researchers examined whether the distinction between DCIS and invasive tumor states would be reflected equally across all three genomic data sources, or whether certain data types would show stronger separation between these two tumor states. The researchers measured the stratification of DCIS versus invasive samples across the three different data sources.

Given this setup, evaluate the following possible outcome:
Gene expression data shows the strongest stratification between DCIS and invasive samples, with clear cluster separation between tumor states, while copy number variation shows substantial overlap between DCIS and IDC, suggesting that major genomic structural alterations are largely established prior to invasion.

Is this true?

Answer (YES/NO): NO